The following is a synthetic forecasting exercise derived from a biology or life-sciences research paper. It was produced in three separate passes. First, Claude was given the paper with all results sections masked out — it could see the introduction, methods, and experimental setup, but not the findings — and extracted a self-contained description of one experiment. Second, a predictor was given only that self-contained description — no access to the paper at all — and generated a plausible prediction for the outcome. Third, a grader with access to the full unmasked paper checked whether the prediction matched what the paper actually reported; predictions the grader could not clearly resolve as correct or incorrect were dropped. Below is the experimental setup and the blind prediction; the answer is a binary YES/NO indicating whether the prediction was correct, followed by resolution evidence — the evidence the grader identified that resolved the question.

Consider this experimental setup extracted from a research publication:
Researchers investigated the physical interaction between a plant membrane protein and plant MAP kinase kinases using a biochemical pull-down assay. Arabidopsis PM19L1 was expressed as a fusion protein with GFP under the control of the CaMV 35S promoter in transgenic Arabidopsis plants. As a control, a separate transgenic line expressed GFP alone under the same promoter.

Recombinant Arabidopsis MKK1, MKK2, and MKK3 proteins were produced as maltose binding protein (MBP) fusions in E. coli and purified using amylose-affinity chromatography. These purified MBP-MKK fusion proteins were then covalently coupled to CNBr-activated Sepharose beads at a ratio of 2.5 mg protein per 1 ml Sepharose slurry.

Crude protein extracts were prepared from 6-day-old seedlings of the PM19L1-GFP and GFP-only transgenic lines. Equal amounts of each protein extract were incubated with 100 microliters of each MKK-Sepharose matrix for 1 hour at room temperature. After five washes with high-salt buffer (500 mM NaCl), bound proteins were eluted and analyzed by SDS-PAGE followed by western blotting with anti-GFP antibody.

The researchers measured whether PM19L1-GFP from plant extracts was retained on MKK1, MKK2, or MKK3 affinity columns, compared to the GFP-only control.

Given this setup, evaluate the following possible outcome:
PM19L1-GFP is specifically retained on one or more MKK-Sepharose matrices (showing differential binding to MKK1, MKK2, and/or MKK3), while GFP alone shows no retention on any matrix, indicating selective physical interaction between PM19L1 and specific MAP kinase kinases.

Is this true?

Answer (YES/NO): YES